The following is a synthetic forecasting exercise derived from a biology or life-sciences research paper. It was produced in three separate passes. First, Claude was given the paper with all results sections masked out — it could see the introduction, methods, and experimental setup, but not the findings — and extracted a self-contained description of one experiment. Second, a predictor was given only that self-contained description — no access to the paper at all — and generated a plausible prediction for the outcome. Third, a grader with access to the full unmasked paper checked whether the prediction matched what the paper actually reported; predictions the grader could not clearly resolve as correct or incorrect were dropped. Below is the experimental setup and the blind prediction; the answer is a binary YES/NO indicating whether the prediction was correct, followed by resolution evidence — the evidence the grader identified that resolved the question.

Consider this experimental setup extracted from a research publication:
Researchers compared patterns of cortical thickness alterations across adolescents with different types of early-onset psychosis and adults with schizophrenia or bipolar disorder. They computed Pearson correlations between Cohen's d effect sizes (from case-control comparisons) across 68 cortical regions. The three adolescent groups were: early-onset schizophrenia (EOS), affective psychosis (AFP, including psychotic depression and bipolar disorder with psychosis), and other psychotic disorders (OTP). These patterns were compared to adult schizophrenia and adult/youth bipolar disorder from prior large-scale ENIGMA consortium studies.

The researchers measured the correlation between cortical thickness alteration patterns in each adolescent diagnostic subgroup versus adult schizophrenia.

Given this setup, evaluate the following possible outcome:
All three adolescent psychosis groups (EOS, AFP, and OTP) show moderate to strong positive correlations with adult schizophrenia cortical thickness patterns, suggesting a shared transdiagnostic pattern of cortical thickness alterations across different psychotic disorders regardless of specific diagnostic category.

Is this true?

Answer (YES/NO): NO